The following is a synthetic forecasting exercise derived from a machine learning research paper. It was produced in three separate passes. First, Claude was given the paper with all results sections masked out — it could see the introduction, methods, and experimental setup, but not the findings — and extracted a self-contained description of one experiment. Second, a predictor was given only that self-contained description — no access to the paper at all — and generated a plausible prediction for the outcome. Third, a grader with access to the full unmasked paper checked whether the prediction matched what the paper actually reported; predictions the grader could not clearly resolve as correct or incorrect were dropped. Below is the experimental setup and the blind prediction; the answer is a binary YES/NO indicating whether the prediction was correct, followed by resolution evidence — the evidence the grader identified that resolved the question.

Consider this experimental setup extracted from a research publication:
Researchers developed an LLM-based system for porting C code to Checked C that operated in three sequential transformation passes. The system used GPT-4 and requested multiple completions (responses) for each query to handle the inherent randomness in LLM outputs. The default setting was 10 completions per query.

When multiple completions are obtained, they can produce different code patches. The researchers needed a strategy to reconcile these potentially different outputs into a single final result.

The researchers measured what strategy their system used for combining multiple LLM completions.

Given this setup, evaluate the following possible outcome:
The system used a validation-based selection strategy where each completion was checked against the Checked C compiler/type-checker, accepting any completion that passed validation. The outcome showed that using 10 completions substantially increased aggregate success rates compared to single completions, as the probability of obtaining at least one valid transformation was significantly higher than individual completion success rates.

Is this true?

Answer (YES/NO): NO